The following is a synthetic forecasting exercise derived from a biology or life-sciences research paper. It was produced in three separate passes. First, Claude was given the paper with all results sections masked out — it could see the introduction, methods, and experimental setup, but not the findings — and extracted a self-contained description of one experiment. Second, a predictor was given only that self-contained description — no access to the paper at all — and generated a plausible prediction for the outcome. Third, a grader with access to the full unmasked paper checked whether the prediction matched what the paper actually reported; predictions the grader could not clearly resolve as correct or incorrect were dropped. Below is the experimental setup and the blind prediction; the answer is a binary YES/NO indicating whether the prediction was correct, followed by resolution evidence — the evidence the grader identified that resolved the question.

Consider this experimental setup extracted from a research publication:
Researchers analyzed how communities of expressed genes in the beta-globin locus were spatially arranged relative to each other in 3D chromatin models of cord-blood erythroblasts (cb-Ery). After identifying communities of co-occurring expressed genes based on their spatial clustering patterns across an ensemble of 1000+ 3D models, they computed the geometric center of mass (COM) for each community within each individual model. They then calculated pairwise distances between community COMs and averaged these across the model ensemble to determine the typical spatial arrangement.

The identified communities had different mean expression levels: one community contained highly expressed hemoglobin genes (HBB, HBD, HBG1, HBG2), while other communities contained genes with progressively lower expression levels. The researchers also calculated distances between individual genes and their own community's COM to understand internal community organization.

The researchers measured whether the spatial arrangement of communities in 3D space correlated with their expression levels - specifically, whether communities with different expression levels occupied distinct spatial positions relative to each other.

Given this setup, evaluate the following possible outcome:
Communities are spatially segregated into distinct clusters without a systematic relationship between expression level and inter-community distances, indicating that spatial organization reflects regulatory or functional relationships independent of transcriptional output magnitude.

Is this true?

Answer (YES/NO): NO